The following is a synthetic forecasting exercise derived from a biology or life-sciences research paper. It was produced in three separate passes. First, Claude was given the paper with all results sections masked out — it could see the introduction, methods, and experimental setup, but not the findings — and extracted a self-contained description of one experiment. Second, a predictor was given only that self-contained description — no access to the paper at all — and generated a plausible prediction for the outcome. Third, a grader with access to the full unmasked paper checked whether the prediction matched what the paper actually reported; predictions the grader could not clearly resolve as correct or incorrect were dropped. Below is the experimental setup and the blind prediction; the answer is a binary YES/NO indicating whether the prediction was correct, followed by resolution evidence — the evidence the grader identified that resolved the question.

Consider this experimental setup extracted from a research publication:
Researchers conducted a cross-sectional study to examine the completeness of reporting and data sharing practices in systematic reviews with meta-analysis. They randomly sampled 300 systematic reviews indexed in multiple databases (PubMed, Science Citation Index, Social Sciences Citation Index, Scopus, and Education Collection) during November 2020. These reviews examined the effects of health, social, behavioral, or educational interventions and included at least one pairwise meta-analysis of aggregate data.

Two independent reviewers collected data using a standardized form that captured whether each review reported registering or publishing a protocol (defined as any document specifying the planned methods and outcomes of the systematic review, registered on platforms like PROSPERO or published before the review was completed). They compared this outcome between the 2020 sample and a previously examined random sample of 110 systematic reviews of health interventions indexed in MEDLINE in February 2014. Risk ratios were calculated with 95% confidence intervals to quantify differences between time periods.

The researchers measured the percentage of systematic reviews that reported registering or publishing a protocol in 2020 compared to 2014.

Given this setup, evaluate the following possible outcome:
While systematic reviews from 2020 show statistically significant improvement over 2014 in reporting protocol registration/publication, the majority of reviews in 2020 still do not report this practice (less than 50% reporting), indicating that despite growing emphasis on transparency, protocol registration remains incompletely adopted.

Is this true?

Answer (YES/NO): NO